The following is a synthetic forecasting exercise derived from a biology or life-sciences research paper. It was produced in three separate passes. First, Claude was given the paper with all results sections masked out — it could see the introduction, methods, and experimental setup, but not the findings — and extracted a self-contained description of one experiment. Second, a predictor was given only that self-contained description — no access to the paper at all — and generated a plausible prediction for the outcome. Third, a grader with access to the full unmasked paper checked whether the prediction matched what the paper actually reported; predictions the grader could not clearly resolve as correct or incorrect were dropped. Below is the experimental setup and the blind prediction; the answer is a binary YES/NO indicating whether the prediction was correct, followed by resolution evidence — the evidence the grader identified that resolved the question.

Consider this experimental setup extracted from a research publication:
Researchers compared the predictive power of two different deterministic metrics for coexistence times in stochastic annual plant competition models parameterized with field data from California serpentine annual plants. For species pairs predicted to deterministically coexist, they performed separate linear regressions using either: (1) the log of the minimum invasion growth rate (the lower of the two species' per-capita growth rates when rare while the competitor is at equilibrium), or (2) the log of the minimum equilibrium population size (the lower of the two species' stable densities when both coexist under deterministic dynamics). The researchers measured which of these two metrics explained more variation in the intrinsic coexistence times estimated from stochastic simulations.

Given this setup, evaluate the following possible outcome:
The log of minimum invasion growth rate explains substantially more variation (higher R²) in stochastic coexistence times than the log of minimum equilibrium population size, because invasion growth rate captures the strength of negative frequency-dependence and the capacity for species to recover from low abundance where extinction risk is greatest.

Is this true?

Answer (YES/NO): YES